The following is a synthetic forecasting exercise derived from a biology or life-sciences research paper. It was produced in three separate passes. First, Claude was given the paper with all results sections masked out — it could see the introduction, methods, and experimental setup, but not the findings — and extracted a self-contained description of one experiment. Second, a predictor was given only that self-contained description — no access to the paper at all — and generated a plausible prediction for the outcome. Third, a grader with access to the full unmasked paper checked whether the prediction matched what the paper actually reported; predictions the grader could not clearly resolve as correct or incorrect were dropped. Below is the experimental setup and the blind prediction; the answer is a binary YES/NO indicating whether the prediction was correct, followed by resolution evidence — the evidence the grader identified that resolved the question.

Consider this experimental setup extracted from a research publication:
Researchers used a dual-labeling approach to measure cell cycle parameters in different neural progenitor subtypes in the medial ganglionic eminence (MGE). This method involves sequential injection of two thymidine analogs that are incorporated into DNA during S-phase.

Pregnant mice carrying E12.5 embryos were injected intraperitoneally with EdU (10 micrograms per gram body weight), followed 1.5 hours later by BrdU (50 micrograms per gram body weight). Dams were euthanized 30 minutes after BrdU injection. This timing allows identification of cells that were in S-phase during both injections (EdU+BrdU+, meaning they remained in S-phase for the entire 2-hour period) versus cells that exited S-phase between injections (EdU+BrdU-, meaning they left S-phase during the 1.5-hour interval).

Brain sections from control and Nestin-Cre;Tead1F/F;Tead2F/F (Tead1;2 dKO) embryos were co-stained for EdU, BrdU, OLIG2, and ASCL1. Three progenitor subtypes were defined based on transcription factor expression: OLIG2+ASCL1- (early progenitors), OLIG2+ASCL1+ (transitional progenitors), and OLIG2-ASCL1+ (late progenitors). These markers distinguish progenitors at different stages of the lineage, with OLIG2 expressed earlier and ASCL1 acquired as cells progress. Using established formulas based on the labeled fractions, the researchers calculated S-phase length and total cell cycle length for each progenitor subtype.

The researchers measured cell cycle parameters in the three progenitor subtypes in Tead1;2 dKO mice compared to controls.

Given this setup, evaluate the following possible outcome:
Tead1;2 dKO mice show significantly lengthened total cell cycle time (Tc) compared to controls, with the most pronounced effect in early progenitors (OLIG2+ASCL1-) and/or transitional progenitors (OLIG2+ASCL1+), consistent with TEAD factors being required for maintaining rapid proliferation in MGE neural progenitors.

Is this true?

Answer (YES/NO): YES